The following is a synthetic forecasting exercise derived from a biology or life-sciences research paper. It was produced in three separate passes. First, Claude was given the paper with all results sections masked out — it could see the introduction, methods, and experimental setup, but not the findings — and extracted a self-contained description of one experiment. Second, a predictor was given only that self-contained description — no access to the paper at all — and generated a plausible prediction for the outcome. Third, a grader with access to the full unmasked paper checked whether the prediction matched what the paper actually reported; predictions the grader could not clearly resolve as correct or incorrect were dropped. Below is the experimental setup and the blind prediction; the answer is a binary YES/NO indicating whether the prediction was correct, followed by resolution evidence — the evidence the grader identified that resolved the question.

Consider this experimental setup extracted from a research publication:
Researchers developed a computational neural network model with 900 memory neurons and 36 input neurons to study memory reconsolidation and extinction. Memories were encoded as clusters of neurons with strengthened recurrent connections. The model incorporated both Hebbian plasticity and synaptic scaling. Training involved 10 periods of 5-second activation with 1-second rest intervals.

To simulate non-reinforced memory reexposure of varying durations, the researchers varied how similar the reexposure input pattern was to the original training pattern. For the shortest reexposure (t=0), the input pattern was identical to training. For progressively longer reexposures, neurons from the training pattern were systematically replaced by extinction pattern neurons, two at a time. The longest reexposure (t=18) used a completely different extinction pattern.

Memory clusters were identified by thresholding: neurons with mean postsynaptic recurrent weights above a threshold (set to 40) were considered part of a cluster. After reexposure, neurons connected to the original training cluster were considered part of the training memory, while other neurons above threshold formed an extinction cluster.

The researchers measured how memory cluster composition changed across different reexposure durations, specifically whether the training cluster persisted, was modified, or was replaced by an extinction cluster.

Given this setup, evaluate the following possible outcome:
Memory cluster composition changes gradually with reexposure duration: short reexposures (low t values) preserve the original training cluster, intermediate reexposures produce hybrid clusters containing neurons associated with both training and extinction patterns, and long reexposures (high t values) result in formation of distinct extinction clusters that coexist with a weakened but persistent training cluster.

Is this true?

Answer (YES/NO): NO